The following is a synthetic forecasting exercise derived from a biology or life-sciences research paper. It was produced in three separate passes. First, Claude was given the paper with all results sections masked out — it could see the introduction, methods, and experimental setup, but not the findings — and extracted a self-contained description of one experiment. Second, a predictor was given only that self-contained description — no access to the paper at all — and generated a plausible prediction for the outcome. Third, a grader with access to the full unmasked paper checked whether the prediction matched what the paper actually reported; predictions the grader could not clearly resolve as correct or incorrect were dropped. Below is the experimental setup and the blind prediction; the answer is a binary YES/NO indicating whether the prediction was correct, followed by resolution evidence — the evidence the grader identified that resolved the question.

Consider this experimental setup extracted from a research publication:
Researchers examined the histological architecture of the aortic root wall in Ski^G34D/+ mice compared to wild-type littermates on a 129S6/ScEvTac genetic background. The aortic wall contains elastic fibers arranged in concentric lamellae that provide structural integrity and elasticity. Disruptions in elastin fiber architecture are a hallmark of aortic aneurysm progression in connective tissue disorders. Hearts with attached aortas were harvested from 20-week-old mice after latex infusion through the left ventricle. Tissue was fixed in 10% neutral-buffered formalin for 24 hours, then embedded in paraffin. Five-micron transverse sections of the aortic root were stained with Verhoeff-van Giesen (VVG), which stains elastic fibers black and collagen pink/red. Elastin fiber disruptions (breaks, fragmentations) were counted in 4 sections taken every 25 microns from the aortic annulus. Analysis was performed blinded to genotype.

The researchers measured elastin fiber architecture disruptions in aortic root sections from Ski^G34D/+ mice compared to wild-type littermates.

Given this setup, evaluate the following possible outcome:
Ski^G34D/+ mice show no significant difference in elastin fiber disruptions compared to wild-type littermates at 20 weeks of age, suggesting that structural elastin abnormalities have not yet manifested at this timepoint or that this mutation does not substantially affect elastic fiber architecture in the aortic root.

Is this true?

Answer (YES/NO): NO